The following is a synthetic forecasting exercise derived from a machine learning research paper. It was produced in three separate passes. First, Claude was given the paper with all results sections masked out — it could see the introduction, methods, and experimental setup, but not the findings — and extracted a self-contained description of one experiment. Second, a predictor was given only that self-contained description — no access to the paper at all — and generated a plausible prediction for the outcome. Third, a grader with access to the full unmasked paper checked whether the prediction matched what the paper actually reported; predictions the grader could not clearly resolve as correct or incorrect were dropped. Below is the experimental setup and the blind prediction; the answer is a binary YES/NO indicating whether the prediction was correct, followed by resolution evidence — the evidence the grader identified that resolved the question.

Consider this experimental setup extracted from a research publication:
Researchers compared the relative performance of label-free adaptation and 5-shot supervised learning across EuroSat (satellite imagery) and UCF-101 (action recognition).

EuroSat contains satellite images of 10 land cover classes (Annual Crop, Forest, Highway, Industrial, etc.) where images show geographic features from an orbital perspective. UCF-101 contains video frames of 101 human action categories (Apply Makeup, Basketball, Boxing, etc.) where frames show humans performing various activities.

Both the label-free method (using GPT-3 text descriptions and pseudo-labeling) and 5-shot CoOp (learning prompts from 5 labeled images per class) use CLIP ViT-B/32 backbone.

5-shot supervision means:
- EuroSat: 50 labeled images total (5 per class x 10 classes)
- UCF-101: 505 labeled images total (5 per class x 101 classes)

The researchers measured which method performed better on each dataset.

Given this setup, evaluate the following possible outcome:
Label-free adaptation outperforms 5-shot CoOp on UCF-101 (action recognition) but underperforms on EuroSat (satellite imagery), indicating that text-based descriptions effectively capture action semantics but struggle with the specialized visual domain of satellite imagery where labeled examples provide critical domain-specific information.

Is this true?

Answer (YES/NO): NO